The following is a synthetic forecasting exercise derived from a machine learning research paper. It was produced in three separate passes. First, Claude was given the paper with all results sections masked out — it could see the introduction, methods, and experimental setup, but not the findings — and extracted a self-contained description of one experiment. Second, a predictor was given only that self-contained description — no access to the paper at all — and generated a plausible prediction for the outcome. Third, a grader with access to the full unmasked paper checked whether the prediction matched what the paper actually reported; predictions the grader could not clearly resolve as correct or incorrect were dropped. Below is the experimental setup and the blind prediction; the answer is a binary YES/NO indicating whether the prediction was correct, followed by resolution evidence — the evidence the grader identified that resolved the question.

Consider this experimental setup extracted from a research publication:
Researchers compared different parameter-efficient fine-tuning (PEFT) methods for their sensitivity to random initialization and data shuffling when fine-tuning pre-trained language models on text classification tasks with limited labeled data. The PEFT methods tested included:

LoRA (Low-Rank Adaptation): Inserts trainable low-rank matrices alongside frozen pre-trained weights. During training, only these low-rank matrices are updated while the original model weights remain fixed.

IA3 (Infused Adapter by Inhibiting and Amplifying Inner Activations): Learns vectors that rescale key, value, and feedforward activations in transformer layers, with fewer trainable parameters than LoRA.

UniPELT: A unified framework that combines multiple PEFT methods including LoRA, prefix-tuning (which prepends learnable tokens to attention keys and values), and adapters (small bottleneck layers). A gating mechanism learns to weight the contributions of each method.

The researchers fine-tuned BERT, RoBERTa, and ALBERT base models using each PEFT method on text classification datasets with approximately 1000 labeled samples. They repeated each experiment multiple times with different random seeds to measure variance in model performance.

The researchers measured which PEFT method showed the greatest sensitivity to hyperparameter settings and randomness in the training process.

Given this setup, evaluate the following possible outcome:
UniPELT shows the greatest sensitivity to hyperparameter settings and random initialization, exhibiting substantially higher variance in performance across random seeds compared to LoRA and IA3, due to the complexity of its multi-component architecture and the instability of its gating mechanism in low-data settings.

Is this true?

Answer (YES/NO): NO